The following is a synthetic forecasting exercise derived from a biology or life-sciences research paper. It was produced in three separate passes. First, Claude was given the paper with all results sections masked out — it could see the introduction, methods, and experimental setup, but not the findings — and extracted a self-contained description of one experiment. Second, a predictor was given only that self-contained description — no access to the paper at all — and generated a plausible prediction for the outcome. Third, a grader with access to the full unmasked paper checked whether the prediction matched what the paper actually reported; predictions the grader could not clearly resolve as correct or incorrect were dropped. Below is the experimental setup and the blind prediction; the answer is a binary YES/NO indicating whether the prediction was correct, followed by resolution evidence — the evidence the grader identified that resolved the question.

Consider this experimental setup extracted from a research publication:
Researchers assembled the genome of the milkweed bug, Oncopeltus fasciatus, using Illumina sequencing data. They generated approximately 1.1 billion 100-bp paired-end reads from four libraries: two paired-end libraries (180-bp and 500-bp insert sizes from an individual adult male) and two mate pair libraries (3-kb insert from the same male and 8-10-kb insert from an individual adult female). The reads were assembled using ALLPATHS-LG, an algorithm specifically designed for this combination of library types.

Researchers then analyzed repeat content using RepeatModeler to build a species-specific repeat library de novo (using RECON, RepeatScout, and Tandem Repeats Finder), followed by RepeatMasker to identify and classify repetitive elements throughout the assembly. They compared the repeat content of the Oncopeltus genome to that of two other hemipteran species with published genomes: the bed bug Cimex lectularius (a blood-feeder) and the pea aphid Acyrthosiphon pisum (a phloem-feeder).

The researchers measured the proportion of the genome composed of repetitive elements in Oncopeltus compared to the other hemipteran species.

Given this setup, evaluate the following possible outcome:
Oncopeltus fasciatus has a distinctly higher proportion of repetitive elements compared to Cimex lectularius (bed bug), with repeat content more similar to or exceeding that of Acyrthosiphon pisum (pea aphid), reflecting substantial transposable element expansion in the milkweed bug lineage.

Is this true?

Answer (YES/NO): NO